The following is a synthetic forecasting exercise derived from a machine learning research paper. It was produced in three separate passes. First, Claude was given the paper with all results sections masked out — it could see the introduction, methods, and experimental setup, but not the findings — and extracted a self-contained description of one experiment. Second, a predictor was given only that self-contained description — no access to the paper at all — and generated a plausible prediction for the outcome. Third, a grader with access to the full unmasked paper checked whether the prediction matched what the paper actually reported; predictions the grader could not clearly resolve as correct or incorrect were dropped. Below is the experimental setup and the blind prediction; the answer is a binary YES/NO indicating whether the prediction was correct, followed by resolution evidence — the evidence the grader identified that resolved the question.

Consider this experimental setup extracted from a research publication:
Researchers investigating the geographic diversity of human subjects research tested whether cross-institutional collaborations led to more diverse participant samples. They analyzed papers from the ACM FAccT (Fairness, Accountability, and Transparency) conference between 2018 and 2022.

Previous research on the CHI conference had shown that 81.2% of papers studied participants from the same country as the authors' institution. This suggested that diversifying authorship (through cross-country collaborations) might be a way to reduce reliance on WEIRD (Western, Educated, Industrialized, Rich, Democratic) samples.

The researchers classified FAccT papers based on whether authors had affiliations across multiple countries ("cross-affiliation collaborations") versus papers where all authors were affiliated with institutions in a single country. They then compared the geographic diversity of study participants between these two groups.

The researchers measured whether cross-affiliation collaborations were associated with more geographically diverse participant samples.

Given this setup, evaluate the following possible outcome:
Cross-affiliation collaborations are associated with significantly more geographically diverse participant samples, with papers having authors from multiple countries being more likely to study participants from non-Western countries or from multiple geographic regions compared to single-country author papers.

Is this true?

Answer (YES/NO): NO